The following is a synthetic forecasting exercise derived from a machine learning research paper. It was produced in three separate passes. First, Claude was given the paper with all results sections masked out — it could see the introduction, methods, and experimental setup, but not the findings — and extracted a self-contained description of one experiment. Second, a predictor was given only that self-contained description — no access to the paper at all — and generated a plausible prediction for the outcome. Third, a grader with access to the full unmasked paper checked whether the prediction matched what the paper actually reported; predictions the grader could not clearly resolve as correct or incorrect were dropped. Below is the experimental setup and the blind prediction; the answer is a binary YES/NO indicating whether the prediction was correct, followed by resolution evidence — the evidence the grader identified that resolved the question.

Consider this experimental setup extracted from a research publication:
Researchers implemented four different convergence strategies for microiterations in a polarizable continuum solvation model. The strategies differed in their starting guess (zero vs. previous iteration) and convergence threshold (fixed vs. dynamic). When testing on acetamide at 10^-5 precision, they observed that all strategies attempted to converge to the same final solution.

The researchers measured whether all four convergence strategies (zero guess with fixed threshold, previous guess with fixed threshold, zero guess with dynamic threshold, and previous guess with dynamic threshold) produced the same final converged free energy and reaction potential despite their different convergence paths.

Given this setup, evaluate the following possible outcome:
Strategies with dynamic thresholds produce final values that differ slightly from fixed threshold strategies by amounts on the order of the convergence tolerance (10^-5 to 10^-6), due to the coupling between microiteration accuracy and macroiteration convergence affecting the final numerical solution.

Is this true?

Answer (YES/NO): NO